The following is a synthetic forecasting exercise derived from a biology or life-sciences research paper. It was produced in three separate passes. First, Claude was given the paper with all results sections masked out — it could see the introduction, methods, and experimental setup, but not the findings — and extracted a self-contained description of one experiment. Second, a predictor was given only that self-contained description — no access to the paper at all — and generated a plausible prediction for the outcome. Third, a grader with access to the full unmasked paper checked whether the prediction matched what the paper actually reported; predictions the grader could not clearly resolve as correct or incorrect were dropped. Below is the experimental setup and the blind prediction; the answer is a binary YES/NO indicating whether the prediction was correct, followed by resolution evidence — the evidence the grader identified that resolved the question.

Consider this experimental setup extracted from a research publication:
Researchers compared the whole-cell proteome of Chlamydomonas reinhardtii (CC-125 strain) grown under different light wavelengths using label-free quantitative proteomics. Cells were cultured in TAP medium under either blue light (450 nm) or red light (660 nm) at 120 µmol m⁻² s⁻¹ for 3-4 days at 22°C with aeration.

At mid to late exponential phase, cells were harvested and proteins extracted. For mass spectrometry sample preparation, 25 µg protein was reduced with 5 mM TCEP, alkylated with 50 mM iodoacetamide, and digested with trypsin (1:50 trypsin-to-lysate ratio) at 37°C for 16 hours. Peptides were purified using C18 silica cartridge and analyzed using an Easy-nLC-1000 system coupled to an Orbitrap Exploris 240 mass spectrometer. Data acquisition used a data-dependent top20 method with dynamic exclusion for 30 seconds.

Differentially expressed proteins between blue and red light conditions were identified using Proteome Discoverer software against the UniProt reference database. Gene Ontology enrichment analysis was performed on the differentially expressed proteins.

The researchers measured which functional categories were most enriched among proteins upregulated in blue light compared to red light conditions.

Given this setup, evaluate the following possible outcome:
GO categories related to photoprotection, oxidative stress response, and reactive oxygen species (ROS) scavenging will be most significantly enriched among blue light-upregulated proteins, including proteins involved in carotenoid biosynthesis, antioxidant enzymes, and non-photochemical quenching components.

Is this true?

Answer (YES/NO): NO